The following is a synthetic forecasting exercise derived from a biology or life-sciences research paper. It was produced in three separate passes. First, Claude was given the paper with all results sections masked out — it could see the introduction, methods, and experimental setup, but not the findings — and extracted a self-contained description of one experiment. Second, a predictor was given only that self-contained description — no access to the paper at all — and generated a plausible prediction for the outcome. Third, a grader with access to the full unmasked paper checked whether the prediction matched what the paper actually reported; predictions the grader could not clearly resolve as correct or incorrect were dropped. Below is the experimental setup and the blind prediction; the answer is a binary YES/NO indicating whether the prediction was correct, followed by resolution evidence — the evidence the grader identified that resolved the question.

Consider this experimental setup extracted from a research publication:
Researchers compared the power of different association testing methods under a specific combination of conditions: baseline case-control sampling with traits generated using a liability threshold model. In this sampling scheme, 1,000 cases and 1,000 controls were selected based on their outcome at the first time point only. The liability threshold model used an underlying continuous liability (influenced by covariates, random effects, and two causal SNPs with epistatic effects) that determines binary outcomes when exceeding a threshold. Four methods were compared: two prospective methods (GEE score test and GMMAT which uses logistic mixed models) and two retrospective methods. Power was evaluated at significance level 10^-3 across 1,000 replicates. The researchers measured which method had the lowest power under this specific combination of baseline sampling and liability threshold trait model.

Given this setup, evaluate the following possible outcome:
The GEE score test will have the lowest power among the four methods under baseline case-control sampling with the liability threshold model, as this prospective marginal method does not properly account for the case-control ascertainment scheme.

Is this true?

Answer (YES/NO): NO